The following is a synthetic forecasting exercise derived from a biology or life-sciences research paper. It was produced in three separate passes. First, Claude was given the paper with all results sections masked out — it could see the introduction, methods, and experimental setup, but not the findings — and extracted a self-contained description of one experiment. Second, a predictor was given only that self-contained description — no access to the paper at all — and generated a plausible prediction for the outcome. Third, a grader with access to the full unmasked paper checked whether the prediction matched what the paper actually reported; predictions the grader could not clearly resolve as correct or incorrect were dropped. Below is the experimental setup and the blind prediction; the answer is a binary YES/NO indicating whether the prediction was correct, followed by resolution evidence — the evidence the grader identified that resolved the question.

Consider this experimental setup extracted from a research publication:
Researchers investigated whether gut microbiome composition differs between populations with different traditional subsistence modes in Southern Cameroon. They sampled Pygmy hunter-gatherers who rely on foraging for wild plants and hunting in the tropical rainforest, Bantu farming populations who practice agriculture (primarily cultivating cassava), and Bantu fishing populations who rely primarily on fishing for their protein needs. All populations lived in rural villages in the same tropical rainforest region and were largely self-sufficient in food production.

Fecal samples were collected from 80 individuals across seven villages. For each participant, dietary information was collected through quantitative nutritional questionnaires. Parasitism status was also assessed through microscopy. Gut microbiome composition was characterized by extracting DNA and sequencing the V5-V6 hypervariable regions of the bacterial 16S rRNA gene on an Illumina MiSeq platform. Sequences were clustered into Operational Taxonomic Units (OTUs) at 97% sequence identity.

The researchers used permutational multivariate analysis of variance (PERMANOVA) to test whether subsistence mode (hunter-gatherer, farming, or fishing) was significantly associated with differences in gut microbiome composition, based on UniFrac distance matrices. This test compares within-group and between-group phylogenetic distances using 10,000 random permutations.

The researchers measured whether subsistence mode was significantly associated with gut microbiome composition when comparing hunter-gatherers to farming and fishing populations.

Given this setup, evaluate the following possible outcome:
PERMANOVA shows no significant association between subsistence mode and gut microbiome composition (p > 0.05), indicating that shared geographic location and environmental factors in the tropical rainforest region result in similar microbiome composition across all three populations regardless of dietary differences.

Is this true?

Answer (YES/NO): NO